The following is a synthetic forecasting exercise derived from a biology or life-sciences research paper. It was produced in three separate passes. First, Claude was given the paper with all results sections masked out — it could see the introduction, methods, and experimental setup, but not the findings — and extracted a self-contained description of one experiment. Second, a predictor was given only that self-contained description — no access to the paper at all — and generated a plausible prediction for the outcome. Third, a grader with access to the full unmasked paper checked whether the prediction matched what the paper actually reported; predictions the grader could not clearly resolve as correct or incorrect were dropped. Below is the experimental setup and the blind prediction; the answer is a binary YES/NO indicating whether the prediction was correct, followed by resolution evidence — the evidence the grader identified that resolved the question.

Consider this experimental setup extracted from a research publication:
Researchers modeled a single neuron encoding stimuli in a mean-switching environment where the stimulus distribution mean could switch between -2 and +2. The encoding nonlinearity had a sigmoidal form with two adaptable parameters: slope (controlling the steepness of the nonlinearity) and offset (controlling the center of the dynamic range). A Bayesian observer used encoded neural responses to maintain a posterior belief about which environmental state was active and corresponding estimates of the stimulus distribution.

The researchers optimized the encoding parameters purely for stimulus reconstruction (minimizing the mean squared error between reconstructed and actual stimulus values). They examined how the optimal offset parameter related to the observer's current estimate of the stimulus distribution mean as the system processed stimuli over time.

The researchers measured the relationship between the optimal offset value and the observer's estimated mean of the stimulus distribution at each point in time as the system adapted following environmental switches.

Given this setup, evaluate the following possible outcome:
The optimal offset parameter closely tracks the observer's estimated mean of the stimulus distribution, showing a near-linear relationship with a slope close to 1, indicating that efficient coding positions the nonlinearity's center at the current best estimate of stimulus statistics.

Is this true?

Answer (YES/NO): YES